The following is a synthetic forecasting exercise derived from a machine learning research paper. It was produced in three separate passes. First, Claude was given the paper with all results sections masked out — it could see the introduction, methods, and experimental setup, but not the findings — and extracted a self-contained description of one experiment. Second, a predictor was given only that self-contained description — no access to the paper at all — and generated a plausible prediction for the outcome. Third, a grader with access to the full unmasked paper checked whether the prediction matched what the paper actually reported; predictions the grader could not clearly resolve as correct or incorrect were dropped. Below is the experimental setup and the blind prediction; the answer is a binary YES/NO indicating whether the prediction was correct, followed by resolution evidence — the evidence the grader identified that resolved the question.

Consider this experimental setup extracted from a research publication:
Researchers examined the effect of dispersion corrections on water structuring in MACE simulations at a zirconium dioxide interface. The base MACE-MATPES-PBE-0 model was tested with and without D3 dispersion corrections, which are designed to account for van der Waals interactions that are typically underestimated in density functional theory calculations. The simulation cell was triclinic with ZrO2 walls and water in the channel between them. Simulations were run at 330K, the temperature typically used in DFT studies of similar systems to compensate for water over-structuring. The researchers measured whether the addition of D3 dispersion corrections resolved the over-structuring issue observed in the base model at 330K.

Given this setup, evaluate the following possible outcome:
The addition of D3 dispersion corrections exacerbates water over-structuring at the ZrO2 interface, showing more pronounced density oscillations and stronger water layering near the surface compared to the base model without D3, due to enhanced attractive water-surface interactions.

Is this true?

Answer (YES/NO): NO